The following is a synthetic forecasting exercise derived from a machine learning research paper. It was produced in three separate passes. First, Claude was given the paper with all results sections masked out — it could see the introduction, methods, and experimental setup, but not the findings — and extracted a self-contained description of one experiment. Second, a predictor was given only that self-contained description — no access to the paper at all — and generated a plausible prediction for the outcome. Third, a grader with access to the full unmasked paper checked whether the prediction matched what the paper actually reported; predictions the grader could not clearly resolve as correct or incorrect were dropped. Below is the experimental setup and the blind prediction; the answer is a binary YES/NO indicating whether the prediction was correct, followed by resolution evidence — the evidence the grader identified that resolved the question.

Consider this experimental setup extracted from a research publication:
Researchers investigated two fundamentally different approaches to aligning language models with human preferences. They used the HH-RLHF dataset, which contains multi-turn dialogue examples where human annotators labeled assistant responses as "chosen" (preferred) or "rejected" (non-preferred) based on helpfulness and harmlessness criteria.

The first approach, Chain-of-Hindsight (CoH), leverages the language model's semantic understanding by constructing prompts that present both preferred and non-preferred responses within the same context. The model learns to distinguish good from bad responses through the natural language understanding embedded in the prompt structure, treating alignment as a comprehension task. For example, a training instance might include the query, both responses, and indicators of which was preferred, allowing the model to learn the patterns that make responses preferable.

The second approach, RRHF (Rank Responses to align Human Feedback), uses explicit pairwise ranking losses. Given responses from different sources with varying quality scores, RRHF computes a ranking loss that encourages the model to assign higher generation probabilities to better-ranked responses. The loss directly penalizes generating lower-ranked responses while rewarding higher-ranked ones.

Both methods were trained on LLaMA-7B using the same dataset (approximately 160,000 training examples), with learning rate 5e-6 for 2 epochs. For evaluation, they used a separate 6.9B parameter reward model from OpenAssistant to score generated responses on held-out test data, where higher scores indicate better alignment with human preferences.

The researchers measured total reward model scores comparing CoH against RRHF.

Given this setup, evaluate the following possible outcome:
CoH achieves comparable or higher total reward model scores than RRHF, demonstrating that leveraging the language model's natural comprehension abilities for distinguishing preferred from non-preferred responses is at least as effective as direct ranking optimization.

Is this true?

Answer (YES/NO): NO